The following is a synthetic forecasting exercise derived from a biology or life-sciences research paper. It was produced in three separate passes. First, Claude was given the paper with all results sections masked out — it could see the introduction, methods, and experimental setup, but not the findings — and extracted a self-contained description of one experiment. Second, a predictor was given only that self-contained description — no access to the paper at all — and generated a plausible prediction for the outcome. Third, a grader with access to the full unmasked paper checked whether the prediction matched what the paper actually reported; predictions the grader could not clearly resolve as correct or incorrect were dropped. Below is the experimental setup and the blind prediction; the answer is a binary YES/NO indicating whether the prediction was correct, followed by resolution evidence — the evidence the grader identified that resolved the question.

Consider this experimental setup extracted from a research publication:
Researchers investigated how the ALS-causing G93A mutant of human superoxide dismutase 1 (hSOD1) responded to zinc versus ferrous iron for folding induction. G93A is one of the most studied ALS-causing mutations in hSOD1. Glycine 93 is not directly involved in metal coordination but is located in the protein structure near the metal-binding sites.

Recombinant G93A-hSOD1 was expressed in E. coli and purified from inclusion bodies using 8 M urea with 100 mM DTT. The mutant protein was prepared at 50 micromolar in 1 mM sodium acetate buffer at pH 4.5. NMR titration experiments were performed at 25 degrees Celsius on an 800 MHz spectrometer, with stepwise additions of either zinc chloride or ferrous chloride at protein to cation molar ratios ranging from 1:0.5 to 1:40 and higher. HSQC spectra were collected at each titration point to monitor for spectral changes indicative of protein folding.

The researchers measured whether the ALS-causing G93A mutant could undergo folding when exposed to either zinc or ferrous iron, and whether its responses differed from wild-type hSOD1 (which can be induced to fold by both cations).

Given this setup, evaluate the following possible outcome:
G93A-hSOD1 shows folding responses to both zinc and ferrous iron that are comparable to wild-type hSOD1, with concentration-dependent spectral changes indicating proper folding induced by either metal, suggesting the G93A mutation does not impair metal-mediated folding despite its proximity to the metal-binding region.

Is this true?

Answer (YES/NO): NO